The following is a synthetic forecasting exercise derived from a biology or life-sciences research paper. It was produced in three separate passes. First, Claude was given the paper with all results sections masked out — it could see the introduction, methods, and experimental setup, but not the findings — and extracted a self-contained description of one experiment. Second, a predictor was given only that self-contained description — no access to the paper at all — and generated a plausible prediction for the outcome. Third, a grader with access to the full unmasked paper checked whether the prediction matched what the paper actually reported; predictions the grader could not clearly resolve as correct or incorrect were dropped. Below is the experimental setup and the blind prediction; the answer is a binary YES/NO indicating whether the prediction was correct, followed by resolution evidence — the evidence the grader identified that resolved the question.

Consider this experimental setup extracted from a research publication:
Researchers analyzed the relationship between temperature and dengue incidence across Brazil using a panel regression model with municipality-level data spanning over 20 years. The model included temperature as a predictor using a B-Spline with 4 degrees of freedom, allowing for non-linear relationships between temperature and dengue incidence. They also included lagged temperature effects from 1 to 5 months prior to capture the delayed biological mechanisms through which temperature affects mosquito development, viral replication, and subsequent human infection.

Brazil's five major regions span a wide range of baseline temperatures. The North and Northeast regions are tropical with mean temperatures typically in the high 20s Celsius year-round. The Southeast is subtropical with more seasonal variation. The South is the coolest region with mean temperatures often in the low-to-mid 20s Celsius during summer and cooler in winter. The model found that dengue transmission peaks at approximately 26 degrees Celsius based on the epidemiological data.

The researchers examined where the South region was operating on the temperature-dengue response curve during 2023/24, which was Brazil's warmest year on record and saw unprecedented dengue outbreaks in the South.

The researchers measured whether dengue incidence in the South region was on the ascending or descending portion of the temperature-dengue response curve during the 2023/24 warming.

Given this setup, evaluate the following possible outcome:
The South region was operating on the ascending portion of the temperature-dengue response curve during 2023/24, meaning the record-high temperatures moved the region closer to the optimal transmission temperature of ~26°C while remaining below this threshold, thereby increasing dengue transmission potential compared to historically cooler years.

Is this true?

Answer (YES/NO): YES